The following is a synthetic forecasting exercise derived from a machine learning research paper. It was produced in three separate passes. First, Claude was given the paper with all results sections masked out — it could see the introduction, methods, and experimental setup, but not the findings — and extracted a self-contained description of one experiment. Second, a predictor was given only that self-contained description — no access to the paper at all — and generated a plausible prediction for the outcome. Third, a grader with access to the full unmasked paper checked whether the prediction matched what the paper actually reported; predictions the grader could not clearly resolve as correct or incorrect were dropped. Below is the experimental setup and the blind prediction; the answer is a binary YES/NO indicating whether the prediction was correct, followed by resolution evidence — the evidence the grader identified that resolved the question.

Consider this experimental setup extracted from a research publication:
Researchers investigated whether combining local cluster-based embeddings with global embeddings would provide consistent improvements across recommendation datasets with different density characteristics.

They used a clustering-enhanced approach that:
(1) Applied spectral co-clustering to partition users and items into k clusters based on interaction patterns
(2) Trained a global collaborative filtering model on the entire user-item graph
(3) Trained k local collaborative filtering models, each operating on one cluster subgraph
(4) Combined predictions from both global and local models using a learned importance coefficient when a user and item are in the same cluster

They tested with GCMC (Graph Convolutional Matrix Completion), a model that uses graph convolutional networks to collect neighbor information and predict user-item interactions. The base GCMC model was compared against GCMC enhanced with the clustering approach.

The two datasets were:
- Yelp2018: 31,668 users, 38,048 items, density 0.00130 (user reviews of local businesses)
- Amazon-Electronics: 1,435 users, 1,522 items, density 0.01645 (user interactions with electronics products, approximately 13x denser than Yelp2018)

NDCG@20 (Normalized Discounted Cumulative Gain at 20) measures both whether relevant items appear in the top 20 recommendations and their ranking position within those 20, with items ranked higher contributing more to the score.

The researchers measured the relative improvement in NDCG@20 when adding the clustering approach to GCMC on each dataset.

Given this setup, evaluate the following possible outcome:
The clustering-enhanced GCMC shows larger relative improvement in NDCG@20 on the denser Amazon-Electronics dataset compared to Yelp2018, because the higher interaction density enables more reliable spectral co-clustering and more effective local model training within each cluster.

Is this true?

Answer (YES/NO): YES